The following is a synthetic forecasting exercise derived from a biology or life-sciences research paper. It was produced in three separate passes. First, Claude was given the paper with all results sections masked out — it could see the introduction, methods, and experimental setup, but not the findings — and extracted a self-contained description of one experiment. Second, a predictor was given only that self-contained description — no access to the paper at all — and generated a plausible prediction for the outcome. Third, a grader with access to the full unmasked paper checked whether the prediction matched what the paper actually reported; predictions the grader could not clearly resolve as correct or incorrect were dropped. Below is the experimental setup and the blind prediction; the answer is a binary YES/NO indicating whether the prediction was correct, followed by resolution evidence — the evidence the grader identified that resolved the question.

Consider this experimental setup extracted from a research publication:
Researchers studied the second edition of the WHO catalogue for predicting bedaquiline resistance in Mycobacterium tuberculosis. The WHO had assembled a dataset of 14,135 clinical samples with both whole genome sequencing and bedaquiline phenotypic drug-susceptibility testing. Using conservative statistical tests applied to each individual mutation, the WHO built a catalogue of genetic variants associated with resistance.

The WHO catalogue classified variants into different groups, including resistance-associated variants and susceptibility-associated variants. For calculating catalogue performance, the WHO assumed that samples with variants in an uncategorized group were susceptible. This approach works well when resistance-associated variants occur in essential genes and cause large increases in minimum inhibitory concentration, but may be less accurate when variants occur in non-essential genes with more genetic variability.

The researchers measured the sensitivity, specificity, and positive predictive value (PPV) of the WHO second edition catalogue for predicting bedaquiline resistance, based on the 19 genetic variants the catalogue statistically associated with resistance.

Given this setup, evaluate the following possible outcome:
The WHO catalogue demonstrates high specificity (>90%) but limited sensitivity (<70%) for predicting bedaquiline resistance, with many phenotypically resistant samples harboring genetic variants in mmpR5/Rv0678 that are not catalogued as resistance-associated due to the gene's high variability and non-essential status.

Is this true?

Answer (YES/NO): YES